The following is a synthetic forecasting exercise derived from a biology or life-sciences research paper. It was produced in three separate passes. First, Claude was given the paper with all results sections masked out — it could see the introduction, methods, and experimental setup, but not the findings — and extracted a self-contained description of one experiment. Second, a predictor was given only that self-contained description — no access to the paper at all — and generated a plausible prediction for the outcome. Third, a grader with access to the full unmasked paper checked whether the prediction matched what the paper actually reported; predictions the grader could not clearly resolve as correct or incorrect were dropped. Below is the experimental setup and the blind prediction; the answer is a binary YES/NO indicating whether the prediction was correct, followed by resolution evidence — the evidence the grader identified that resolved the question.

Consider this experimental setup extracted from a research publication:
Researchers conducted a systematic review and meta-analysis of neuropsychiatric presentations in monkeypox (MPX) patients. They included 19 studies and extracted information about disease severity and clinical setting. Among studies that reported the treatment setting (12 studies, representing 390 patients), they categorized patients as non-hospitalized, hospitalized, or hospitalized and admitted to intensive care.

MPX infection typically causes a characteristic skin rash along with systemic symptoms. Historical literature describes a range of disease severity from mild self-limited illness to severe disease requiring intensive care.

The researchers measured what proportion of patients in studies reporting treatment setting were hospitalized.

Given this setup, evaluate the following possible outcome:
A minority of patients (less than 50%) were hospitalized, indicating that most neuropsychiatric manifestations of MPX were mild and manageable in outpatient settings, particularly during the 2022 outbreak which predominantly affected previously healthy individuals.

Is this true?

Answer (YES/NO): NO